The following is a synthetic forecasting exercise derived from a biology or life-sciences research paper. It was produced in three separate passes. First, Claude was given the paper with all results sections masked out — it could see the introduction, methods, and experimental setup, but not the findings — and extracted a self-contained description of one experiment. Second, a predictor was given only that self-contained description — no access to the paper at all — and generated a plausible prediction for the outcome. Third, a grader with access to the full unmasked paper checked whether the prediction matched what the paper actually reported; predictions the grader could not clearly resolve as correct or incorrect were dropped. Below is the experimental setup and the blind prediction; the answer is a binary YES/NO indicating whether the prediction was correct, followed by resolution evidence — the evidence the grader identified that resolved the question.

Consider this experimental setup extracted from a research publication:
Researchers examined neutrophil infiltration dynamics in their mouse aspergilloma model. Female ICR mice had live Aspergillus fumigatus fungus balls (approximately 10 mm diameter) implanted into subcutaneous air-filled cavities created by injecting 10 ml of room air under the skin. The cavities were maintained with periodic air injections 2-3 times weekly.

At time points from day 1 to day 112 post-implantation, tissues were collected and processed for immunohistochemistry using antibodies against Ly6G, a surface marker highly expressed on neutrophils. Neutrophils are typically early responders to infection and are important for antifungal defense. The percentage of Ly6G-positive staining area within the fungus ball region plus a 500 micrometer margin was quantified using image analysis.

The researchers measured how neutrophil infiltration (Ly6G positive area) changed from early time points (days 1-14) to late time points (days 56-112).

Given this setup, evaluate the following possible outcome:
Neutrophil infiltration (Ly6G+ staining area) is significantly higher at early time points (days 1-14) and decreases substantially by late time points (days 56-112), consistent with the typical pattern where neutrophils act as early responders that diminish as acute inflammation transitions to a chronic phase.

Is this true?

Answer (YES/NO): NO